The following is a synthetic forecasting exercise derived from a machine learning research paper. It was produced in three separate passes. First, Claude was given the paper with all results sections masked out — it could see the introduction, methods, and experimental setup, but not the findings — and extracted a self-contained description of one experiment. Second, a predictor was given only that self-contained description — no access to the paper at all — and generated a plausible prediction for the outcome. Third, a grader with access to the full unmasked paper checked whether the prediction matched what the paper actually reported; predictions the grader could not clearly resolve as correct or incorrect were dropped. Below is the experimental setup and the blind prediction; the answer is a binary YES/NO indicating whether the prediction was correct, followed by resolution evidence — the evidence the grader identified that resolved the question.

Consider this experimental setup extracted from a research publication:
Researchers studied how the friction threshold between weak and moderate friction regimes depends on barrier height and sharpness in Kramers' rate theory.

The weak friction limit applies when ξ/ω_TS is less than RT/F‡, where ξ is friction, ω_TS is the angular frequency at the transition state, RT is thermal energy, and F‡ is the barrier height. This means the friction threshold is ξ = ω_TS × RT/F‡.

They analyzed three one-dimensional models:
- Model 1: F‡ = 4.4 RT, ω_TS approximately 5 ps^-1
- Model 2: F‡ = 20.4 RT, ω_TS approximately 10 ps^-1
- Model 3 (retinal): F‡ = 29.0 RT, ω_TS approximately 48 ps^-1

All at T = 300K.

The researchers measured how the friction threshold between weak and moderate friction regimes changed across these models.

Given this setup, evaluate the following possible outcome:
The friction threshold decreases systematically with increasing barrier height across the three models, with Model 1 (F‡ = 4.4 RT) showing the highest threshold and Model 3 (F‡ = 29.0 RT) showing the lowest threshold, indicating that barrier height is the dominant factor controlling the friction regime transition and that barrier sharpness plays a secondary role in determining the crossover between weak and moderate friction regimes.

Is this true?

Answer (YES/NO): NO